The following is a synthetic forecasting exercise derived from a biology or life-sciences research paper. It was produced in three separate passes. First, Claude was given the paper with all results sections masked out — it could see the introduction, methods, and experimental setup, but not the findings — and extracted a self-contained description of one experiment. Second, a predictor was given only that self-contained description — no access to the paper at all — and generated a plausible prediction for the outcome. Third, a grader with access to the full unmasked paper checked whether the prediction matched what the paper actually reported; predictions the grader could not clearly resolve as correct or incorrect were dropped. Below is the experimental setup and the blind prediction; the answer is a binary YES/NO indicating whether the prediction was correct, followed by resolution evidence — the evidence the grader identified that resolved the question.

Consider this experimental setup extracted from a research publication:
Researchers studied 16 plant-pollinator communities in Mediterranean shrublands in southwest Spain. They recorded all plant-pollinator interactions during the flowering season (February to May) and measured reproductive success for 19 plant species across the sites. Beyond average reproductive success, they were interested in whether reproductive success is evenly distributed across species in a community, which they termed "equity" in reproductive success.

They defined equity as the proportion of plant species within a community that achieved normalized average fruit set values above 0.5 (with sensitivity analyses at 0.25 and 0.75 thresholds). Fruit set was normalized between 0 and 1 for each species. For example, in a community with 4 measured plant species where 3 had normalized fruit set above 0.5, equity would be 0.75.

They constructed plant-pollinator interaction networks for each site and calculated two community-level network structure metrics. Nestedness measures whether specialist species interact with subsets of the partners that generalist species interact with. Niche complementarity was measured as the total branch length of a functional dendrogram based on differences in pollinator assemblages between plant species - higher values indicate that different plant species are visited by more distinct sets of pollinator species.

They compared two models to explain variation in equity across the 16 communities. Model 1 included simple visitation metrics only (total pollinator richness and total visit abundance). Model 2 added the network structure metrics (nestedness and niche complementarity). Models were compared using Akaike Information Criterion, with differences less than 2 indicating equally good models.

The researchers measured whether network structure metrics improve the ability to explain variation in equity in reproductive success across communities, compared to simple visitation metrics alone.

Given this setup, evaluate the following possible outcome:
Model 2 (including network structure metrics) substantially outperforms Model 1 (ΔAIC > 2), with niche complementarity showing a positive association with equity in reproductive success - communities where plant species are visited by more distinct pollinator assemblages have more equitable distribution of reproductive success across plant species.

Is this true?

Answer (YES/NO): NO